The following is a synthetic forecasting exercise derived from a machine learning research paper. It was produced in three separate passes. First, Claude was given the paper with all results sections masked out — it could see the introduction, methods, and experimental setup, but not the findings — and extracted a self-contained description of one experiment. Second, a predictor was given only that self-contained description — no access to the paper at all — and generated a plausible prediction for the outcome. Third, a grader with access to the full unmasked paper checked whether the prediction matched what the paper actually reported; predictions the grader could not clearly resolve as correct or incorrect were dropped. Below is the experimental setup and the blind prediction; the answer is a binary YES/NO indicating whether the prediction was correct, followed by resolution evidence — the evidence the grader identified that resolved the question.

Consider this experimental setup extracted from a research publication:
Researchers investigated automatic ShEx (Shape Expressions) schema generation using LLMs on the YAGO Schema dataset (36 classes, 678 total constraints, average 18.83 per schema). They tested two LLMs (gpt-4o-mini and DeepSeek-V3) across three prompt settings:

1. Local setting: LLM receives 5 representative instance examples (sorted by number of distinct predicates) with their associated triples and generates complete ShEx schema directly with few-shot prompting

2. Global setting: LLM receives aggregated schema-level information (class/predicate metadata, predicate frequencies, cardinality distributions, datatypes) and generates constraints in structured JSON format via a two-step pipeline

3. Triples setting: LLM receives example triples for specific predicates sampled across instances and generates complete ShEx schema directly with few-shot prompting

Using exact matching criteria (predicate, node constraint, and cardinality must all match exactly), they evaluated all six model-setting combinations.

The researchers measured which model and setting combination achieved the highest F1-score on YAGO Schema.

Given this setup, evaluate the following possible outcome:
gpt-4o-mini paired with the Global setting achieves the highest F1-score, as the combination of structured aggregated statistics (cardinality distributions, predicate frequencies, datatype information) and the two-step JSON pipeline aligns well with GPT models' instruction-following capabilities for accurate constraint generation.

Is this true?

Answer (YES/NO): NO